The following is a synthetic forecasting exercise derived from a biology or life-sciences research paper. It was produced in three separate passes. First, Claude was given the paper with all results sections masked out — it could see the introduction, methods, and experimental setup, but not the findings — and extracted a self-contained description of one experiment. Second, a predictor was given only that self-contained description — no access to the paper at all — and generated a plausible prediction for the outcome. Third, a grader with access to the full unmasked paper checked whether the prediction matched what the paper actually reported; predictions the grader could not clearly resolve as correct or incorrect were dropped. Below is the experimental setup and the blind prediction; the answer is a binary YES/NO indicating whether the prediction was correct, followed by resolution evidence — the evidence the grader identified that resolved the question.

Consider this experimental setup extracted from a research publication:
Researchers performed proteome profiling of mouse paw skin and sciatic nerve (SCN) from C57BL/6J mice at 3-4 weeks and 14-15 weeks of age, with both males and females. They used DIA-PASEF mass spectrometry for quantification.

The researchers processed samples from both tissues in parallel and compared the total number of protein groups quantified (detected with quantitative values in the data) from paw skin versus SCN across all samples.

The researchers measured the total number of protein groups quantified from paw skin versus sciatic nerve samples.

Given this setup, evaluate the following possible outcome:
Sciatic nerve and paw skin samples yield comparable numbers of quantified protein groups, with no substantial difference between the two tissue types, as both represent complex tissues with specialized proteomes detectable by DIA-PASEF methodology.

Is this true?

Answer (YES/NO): YES